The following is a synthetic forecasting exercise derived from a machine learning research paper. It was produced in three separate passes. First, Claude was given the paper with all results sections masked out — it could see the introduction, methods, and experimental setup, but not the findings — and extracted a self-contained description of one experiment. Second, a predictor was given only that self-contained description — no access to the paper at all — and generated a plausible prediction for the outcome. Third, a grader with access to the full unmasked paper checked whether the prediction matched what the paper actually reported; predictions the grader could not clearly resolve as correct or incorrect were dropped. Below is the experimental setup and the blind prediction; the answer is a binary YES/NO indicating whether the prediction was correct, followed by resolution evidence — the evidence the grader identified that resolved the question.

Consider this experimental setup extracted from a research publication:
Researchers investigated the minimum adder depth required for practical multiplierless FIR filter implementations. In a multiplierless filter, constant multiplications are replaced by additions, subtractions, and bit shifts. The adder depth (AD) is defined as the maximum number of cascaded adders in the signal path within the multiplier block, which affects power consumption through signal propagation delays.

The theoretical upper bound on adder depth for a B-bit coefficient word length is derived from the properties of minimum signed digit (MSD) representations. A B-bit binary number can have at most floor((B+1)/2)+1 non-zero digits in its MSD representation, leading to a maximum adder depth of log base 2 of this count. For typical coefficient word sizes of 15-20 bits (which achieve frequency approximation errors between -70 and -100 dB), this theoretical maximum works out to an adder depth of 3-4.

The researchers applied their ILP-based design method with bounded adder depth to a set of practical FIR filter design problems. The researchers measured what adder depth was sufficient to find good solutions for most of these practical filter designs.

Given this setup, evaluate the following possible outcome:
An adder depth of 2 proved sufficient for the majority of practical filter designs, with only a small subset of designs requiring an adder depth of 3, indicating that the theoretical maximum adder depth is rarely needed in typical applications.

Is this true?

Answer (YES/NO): YES